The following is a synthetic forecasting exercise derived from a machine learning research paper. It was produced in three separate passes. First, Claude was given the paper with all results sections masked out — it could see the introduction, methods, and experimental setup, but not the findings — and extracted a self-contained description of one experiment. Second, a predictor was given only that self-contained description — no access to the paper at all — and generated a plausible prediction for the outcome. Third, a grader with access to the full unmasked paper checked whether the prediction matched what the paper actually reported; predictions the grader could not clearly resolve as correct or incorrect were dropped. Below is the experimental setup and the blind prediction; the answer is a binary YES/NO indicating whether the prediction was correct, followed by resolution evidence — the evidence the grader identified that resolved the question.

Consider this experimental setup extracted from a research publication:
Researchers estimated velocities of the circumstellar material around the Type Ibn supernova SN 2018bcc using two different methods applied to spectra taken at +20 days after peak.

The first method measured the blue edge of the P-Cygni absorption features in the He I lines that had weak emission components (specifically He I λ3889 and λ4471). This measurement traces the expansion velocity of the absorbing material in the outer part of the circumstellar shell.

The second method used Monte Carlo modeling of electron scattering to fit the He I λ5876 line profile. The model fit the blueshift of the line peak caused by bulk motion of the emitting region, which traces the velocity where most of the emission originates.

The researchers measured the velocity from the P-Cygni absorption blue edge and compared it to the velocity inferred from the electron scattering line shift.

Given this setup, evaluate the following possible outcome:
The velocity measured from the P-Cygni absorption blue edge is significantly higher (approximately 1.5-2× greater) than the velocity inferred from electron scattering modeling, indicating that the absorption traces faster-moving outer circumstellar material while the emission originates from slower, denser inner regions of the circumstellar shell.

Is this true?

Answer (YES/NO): NO